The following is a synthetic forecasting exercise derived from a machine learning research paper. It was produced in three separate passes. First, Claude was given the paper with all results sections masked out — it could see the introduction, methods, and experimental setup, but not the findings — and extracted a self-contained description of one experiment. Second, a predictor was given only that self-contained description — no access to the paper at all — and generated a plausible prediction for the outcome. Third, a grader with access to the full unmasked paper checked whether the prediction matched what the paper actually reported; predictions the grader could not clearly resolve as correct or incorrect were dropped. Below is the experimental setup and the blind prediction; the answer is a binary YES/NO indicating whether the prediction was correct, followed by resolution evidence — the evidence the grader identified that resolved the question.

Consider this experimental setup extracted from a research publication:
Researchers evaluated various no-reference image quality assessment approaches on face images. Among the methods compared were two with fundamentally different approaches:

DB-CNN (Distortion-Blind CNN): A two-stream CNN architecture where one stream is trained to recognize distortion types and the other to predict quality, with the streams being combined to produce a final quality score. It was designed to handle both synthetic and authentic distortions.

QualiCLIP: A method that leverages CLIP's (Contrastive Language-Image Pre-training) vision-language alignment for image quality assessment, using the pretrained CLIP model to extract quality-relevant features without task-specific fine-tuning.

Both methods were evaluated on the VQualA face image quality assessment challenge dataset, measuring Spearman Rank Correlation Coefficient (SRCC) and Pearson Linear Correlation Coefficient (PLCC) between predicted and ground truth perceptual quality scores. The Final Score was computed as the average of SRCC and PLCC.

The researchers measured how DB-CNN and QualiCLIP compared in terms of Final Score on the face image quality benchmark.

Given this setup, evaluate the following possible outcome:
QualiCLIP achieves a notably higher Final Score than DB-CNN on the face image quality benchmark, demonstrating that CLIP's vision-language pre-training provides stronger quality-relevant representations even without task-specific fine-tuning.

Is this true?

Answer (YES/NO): NO